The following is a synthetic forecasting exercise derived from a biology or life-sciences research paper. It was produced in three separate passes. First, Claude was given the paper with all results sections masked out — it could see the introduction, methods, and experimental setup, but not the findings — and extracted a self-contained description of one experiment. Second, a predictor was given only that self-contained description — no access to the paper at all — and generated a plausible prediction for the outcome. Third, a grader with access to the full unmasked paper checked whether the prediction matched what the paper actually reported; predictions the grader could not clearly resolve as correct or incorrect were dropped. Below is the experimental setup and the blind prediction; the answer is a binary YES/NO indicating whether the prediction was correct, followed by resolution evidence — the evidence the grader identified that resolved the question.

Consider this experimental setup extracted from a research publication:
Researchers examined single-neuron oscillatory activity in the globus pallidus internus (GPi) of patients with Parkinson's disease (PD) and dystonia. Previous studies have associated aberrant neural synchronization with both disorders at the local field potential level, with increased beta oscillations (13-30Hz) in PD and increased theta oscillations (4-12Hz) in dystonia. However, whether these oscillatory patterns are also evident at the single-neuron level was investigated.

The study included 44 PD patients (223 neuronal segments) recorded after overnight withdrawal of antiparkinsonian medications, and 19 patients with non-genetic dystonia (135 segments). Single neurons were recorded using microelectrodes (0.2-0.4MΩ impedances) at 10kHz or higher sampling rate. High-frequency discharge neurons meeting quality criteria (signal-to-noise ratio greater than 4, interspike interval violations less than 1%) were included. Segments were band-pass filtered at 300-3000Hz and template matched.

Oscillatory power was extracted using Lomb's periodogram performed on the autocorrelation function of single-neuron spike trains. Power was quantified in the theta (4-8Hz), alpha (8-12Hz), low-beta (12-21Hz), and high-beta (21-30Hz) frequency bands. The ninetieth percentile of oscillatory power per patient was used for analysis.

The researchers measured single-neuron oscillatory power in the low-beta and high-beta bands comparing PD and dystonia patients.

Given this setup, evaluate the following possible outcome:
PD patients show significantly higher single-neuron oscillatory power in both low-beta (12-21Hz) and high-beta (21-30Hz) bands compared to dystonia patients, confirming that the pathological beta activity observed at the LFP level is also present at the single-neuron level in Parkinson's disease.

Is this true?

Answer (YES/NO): NO